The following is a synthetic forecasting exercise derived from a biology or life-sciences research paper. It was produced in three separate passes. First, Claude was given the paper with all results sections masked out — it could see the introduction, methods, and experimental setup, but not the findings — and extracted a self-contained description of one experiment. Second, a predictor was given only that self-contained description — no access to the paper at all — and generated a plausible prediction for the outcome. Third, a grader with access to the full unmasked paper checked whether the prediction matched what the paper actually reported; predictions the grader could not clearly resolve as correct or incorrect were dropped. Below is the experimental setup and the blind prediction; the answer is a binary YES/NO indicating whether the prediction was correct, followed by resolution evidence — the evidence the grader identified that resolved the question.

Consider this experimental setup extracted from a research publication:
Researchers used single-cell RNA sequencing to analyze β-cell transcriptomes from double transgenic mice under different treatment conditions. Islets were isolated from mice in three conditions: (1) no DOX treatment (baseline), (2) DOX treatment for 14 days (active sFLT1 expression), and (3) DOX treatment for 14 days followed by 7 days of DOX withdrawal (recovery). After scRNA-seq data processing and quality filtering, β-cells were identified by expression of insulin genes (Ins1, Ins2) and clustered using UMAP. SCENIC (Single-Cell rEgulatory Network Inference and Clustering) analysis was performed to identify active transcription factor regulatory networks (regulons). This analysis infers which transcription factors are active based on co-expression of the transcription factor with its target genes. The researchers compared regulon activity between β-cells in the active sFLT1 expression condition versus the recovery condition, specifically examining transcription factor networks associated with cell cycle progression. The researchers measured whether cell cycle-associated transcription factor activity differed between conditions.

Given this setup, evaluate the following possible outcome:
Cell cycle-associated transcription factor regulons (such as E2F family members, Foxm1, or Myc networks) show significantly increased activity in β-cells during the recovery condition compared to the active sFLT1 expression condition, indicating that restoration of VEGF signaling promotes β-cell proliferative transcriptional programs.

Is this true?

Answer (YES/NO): NO